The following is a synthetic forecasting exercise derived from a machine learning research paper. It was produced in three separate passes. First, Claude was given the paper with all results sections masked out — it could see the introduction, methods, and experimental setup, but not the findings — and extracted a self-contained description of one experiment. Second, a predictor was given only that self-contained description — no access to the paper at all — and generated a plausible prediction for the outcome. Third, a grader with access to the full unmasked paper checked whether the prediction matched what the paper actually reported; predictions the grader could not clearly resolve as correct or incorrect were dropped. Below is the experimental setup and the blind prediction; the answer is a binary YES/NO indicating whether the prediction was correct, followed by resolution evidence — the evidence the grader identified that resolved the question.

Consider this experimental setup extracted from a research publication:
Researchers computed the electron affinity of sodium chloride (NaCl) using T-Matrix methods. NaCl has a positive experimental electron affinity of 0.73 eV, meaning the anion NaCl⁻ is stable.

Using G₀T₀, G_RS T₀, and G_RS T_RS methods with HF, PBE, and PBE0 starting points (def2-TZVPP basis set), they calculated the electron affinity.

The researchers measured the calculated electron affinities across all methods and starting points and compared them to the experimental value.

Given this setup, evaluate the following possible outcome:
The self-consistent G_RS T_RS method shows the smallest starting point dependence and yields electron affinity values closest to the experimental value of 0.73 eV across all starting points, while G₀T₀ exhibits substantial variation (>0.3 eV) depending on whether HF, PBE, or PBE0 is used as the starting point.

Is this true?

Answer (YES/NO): NO